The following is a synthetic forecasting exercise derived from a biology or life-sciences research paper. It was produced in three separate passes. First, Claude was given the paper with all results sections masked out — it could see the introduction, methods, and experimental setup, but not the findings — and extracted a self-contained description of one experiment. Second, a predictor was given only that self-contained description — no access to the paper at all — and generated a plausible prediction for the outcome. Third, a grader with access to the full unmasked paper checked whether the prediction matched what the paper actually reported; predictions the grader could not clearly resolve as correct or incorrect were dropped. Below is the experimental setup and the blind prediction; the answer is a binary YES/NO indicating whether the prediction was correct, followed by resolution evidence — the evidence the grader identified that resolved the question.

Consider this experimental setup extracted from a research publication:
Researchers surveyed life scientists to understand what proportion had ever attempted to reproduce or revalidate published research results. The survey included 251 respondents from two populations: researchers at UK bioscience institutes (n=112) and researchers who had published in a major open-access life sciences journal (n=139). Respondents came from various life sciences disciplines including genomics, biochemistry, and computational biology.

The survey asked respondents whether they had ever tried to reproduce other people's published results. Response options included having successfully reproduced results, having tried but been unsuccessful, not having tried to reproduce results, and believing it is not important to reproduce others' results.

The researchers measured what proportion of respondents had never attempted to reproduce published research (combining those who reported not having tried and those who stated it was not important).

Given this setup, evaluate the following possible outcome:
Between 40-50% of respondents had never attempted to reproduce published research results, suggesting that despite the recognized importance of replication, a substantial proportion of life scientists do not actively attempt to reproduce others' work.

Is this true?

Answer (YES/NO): NO